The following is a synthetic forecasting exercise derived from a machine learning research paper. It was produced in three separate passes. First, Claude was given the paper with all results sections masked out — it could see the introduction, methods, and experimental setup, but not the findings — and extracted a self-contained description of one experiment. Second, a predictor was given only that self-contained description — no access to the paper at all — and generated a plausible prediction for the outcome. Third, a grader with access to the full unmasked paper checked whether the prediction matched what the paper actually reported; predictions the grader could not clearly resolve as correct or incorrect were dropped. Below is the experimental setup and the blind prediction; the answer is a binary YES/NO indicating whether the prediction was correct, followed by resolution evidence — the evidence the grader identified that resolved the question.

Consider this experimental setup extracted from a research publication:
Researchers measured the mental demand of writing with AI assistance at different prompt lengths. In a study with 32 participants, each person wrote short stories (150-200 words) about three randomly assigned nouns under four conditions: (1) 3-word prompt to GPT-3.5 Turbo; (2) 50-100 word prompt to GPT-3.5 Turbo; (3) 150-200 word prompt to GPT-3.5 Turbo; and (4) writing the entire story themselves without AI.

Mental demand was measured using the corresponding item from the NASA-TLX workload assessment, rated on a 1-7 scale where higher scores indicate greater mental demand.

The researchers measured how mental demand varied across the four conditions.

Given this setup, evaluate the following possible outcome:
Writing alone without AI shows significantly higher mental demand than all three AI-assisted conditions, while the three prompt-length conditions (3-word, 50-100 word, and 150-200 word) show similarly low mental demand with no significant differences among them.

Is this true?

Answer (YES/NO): NO